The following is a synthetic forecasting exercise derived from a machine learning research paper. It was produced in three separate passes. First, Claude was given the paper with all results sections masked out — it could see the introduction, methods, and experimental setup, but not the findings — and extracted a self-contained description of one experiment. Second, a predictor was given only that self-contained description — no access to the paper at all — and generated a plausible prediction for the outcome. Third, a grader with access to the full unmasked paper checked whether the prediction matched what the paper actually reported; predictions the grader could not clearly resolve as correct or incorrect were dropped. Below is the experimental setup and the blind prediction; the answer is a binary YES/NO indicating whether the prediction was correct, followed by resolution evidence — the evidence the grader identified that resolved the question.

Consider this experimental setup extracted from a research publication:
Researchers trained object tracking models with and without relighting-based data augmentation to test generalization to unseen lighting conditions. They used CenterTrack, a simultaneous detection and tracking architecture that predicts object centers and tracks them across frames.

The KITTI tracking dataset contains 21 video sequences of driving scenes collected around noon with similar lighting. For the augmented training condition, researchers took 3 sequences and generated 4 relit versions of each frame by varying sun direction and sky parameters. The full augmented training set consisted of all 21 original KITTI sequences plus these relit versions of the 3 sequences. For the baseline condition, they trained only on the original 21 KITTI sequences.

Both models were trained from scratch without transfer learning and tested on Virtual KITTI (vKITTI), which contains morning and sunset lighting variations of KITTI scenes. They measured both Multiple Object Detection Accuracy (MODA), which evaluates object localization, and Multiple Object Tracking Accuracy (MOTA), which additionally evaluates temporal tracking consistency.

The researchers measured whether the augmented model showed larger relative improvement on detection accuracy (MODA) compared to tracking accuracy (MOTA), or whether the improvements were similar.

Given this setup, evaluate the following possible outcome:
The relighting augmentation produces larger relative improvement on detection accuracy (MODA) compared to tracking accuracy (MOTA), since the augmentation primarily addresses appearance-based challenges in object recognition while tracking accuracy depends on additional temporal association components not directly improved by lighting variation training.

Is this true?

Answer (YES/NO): NO